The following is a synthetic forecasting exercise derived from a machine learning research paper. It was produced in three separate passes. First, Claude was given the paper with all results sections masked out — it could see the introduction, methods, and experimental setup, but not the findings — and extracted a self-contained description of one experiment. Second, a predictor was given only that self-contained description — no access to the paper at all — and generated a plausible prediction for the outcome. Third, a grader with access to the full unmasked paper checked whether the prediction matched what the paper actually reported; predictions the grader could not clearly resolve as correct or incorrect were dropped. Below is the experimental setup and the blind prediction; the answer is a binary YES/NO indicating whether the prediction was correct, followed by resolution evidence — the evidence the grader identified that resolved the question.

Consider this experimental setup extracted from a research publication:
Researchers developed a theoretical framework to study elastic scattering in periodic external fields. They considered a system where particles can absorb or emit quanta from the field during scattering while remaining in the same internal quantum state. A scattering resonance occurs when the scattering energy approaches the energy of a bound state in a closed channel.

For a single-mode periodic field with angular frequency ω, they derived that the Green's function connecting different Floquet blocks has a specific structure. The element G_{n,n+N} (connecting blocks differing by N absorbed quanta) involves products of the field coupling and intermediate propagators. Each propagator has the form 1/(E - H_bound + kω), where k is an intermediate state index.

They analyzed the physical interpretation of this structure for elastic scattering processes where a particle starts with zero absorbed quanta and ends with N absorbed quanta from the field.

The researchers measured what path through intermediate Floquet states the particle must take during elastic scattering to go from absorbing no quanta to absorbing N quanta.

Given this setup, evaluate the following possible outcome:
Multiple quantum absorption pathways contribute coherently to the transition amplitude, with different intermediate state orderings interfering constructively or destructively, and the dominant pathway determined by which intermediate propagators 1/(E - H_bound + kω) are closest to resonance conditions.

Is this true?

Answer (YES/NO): NO